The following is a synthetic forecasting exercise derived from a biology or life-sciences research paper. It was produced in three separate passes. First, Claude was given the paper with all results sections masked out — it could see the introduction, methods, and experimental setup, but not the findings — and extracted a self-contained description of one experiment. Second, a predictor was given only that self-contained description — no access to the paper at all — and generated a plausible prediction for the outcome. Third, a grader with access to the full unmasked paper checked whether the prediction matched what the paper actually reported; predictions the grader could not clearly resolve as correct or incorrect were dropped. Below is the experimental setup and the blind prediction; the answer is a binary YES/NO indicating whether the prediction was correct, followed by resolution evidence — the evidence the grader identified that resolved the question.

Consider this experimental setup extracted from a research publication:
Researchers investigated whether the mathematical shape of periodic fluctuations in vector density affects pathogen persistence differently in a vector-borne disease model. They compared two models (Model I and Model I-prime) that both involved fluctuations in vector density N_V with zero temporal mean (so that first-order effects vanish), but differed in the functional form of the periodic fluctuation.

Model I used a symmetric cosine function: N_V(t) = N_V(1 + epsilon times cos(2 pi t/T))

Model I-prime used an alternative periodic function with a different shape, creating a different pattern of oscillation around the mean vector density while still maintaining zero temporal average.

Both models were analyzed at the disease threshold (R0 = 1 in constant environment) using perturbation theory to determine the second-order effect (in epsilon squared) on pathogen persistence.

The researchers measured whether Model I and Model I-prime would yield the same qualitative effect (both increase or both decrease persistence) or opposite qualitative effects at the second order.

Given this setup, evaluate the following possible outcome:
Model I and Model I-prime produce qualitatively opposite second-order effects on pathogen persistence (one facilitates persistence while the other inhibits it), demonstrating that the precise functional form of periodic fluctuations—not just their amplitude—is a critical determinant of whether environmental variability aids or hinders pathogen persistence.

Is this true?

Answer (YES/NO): YES